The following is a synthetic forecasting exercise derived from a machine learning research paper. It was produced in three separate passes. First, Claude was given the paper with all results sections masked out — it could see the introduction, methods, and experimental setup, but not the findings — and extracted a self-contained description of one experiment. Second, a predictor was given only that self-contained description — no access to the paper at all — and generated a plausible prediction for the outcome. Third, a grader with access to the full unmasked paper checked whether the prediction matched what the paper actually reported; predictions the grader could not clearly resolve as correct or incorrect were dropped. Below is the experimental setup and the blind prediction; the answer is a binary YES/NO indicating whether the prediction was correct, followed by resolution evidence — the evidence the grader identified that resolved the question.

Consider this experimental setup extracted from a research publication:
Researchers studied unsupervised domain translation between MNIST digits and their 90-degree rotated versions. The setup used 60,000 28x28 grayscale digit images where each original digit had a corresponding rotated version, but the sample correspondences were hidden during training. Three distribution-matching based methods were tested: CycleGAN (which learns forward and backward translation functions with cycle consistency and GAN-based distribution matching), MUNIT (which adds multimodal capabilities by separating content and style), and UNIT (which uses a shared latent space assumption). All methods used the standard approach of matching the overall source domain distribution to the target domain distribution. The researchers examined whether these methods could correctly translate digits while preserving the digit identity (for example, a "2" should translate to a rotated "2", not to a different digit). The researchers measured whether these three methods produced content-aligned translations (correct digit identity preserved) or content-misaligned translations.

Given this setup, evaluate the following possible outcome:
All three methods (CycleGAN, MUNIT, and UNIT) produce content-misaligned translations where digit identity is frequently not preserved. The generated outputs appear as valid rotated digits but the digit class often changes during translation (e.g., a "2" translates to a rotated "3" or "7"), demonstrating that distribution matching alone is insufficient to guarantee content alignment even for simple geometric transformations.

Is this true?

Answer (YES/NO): YES